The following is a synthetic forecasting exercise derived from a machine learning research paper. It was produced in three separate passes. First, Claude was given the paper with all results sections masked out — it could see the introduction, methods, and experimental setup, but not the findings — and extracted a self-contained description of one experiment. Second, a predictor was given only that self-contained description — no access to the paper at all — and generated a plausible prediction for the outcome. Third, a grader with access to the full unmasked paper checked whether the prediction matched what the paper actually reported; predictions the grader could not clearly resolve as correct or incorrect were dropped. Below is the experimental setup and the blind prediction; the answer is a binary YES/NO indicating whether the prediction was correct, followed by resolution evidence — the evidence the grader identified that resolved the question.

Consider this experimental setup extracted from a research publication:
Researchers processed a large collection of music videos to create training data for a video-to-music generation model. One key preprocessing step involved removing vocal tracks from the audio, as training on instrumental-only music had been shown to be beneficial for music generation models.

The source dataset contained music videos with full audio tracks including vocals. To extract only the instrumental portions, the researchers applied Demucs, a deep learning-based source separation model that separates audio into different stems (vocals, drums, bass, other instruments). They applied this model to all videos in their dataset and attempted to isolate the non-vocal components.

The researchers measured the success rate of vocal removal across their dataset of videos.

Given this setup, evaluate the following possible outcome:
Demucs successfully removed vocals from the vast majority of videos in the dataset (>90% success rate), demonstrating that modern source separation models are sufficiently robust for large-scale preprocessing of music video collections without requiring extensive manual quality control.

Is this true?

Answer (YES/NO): YES